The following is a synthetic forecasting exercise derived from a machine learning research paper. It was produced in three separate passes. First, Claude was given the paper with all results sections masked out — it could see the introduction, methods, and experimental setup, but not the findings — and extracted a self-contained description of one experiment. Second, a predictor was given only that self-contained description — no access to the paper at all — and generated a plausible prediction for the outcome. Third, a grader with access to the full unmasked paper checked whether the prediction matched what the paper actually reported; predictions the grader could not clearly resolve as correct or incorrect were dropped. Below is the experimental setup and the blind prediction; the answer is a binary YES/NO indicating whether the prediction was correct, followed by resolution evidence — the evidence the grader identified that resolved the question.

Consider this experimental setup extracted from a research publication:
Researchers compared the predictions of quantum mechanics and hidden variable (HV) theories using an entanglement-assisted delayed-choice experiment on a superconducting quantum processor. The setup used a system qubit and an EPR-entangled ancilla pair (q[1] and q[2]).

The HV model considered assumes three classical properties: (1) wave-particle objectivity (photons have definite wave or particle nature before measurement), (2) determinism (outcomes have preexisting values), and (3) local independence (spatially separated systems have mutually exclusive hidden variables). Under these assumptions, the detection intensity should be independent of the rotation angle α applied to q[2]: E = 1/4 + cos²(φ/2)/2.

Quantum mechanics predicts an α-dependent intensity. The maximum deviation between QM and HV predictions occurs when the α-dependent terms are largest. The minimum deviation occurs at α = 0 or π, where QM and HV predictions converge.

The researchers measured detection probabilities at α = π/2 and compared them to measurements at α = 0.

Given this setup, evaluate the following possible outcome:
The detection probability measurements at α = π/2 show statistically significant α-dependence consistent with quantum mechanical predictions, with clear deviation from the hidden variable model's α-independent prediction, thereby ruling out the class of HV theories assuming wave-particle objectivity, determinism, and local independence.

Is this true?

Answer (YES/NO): YES